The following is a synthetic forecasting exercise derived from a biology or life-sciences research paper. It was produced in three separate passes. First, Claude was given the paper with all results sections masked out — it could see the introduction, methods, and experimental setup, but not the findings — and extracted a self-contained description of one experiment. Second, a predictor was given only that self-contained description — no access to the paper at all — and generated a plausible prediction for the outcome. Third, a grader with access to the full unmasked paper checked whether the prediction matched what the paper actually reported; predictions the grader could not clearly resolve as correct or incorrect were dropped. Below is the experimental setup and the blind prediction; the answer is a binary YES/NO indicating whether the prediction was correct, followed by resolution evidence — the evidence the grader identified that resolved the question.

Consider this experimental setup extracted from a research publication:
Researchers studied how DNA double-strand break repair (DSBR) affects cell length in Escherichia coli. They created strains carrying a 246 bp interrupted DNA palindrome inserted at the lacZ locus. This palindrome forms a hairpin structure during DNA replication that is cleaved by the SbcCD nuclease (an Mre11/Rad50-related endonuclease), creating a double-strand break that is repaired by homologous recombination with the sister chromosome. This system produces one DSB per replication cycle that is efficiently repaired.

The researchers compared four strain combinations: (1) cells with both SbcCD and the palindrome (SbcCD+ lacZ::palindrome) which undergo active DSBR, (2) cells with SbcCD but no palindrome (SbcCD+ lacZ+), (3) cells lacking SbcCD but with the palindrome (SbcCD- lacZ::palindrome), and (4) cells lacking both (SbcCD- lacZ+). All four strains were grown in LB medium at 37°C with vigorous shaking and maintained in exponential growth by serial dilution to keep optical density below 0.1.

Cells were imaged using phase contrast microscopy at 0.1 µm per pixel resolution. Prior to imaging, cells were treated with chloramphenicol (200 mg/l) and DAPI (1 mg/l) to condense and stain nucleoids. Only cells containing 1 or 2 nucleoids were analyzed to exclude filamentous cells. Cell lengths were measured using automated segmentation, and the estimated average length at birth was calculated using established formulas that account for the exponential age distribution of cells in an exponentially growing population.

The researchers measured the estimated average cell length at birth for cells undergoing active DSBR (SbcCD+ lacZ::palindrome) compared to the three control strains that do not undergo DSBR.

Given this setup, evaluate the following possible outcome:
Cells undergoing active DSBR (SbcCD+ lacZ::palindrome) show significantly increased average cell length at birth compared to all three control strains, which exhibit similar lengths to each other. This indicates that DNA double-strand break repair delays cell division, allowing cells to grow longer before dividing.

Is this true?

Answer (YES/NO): YES